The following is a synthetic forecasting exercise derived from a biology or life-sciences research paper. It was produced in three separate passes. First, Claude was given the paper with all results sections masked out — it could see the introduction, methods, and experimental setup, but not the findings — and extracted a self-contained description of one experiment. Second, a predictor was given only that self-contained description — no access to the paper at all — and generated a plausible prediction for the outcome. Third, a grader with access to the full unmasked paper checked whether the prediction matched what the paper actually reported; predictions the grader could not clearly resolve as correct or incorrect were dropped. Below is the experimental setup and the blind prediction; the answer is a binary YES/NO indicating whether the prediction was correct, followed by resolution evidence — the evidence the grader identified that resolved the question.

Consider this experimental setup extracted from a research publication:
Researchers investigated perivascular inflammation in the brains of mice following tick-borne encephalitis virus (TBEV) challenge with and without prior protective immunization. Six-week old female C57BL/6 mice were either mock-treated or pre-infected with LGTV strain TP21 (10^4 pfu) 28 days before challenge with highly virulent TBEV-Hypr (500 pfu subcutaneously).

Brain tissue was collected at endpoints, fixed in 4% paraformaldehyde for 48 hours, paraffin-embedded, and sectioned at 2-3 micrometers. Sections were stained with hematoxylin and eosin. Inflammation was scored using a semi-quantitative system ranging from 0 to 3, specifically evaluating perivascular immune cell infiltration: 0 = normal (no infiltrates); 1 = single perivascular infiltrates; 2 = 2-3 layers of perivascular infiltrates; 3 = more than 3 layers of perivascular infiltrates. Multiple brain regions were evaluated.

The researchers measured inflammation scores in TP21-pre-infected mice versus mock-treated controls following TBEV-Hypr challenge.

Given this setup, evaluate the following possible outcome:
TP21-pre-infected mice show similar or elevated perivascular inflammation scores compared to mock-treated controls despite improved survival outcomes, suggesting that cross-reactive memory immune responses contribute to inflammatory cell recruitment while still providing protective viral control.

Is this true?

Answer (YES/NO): NO